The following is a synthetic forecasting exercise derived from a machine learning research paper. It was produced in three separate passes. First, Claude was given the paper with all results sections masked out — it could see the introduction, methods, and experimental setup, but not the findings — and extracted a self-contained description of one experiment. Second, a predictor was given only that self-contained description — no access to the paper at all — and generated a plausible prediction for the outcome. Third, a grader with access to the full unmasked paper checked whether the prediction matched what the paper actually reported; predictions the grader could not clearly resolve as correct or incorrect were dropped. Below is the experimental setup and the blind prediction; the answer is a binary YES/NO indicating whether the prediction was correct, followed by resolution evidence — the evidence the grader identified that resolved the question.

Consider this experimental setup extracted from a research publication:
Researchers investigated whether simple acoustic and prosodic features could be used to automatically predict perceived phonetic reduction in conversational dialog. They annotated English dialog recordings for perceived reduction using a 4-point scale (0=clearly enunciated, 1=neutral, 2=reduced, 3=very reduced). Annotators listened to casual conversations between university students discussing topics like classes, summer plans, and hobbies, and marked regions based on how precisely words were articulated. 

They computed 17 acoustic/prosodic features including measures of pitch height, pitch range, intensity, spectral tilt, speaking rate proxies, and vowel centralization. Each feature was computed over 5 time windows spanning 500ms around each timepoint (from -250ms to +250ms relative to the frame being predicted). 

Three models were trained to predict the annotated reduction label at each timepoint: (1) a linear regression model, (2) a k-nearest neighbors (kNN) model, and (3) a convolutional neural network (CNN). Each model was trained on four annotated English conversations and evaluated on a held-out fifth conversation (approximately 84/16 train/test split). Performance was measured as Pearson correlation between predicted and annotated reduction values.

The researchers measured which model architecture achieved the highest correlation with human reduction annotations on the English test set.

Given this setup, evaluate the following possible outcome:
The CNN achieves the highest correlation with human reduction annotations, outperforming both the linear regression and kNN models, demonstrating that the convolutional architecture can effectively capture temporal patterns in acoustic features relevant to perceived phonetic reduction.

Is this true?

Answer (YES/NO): NO